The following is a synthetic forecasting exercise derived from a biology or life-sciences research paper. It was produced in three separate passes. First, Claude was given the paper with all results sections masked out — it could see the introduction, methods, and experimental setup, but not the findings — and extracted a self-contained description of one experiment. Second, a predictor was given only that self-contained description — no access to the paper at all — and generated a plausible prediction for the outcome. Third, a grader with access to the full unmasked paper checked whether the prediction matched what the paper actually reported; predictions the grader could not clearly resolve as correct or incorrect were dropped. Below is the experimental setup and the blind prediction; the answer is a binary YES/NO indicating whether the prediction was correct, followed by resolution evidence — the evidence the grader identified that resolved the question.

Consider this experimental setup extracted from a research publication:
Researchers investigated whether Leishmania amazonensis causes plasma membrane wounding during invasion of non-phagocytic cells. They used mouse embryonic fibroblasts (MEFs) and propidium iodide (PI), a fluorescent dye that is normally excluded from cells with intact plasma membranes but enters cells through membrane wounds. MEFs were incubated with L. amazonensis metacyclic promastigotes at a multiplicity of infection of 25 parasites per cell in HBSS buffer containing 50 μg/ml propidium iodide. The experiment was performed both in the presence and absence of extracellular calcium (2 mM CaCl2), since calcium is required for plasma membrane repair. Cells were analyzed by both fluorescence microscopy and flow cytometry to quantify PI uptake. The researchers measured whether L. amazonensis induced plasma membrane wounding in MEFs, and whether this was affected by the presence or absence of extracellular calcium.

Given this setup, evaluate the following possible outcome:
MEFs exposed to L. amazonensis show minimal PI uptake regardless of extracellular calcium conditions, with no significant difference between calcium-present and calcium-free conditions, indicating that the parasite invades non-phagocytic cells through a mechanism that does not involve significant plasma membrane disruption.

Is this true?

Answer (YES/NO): NO